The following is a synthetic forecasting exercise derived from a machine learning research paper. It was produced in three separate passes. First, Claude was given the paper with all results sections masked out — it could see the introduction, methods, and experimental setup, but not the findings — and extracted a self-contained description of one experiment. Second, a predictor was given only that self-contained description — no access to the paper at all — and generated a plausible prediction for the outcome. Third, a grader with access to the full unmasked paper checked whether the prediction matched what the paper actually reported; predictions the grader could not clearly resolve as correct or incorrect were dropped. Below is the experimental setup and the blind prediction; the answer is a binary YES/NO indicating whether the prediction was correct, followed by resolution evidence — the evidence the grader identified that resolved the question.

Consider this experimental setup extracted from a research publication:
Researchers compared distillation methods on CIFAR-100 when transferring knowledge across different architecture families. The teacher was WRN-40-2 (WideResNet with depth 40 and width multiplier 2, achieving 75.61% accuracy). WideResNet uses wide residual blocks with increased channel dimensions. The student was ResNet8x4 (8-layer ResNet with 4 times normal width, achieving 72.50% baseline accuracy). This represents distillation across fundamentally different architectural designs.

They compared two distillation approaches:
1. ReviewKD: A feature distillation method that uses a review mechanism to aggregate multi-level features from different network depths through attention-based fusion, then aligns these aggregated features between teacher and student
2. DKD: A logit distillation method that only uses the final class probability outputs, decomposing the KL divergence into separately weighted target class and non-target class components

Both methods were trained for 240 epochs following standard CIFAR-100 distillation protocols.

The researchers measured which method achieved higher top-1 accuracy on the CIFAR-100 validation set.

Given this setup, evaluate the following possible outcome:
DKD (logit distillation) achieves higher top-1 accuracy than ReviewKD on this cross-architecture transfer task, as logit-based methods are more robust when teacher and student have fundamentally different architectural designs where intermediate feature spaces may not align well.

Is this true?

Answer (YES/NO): YES